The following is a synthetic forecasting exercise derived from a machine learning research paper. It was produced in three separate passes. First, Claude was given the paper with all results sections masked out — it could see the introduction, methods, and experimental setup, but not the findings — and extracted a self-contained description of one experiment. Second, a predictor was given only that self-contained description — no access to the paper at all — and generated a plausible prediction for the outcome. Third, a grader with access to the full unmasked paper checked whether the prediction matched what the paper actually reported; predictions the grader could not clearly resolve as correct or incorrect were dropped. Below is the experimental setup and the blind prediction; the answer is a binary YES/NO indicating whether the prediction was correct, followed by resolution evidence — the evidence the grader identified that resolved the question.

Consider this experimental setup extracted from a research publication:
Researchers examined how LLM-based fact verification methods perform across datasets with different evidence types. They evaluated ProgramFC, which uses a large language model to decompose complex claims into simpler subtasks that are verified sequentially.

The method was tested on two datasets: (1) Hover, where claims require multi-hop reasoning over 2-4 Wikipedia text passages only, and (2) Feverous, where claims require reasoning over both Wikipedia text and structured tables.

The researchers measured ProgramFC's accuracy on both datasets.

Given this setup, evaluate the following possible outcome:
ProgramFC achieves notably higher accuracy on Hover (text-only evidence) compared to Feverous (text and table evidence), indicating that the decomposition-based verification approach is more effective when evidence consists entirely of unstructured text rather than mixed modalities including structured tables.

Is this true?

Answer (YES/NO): NO